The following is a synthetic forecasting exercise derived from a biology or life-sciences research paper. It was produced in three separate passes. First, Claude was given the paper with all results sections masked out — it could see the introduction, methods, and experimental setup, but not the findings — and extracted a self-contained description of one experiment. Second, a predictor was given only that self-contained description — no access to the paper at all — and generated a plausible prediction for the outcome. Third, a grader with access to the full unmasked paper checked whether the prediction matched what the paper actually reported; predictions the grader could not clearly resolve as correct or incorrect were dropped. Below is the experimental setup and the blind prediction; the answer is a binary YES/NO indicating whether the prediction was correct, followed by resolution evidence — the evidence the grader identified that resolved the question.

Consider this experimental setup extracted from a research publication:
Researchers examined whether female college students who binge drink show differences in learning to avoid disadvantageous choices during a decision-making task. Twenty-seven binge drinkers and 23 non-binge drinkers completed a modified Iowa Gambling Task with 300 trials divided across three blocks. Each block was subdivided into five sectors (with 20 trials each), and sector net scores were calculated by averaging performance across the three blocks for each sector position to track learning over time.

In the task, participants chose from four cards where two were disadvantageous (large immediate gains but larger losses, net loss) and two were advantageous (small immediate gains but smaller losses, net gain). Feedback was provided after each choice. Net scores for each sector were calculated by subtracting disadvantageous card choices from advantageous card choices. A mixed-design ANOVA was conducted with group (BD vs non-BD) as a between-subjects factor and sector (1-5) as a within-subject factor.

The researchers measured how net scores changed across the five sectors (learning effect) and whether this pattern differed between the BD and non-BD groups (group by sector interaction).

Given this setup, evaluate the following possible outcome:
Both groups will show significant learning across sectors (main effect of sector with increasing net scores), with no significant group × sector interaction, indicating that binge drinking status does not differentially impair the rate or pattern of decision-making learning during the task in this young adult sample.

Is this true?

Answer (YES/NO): YES